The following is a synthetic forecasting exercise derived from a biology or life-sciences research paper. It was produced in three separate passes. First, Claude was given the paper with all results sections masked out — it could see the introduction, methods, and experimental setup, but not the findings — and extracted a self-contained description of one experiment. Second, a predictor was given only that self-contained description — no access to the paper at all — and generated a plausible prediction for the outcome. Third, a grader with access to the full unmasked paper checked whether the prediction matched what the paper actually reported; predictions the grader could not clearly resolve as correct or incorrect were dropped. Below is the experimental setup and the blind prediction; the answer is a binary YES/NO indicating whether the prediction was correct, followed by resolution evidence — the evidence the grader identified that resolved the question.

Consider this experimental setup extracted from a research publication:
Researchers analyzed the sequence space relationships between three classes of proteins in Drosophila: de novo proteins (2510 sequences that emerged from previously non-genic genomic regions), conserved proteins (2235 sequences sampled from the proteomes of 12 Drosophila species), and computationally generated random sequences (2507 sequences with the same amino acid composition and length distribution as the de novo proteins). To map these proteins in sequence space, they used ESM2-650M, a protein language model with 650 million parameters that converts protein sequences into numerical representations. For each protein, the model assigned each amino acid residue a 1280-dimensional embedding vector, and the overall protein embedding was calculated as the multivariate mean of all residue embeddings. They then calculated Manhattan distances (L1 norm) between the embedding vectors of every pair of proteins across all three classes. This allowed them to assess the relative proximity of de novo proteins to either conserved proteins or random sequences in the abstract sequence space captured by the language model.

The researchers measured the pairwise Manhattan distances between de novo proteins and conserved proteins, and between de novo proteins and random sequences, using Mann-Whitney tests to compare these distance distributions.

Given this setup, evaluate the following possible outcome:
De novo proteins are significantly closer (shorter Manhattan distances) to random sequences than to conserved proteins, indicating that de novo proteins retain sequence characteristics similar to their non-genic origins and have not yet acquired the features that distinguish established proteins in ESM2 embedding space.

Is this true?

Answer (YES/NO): YES